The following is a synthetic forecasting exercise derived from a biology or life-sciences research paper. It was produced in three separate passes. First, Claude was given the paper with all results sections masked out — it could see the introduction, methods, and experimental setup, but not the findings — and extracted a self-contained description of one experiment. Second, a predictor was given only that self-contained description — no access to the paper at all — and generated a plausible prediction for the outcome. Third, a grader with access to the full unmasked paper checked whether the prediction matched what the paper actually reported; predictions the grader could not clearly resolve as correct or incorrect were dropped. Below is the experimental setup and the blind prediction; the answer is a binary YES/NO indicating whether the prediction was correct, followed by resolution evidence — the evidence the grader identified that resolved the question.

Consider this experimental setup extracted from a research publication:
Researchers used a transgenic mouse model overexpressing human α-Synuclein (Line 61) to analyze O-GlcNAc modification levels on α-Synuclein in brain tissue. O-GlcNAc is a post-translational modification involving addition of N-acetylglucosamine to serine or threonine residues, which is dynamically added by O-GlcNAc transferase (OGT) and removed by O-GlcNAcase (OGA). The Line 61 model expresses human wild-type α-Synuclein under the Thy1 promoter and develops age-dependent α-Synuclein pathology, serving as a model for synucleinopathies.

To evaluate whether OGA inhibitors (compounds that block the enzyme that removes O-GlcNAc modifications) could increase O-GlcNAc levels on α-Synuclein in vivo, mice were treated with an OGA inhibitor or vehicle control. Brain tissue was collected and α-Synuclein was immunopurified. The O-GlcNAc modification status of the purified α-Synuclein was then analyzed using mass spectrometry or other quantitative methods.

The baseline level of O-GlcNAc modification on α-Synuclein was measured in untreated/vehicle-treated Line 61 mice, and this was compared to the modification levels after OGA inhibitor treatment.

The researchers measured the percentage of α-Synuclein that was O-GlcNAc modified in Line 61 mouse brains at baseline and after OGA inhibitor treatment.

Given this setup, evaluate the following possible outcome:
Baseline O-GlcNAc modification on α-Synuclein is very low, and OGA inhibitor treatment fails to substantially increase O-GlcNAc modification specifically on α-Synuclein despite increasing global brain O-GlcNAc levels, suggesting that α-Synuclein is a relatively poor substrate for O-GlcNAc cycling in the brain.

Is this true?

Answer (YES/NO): NO